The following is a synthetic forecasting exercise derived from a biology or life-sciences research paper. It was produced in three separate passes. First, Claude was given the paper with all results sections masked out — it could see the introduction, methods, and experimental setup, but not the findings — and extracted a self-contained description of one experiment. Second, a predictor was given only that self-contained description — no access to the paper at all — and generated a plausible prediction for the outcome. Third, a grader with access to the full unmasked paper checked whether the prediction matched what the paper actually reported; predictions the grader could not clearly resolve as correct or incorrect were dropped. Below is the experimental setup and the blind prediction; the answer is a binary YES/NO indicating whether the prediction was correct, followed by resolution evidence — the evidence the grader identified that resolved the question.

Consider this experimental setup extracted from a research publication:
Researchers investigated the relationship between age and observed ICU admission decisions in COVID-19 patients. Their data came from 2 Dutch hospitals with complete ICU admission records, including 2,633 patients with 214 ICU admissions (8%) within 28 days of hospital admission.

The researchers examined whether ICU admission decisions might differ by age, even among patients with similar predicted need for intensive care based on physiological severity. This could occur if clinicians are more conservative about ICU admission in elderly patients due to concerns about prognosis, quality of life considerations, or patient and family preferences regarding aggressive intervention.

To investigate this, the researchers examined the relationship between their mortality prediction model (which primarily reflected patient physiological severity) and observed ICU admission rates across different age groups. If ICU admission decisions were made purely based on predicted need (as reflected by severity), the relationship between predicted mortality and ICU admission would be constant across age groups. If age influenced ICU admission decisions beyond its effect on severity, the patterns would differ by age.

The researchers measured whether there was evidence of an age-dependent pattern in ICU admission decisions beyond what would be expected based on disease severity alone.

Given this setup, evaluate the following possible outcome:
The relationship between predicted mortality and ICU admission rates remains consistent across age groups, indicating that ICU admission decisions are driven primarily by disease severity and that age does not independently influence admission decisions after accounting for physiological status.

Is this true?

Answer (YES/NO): NO